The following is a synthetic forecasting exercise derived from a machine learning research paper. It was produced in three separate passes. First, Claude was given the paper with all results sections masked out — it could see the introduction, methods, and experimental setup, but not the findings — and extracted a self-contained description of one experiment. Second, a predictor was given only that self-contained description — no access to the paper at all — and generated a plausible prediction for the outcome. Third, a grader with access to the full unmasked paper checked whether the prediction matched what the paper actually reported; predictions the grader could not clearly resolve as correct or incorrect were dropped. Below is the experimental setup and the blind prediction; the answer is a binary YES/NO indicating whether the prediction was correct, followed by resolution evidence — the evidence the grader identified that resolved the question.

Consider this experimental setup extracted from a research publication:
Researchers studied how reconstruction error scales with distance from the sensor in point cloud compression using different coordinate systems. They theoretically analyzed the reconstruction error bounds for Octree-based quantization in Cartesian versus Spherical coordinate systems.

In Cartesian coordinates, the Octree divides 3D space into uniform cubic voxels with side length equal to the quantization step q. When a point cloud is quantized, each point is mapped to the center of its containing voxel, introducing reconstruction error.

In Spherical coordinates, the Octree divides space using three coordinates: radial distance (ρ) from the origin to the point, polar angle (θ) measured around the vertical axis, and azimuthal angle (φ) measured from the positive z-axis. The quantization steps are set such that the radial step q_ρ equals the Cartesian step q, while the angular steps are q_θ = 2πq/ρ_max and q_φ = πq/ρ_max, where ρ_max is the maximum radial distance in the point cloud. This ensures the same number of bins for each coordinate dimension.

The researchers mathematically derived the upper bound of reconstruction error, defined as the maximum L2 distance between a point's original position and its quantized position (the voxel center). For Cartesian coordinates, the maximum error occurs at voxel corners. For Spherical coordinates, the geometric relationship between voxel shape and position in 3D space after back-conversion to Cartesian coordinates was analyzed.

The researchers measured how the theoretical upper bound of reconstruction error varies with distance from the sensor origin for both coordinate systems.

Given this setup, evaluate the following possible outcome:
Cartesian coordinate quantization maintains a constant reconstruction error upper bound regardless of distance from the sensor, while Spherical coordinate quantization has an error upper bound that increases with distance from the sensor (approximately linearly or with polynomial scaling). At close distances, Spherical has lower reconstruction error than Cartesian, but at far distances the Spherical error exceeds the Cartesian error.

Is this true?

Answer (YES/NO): YES